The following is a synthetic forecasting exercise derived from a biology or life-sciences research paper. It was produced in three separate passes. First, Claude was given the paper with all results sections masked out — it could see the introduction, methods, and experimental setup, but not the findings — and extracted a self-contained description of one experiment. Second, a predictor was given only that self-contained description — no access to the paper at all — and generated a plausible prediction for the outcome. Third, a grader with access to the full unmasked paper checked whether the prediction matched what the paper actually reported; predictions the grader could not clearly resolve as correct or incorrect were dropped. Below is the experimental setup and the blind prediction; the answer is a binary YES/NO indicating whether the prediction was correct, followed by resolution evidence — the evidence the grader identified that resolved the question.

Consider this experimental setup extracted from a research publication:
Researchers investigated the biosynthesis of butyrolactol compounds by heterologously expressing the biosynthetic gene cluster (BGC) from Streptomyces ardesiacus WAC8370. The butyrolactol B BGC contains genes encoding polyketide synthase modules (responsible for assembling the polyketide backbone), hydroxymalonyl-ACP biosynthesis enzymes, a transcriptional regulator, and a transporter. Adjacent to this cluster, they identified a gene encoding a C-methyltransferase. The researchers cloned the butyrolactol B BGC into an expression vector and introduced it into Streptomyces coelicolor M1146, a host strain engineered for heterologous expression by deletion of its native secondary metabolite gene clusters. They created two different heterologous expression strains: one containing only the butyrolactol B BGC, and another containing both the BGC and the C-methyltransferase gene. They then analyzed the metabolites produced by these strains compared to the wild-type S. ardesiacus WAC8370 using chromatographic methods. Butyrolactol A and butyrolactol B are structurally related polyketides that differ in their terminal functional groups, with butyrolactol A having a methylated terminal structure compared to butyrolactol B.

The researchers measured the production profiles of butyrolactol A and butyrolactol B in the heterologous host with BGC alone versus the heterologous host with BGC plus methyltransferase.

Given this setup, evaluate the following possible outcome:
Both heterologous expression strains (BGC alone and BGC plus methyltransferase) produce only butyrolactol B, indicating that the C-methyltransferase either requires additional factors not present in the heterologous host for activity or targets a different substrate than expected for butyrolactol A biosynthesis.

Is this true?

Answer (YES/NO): NO